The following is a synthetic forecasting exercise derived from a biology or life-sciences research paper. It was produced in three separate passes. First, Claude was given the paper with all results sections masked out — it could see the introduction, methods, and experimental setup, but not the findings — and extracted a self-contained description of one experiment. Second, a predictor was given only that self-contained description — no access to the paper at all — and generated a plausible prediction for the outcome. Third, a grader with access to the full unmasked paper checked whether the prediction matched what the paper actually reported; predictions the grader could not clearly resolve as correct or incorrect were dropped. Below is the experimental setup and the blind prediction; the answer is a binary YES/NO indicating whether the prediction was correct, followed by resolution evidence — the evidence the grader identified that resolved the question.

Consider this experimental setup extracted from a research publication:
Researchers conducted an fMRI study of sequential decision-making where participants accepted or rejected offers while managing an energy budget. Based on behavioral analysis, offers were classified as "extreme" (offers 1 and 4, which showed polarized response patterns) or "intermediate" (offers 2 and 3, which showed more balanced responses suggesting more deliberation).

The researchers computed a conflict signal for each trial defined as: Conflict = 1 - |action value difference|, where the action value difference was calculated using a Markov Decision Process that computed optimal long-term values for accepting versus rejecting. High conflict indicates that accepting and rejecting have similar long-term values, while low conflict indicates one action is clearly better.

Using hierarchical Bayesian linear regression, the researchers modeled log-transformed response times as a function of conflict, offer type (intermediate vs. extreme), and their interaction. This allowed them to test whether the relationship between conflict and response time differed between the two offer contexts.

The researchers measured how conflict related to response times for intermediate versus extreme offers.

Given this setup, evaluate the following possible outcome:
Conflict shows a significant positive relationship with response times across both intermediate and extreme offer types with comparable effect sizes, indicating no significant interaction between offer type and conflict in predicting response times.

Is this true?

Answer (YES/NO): NO